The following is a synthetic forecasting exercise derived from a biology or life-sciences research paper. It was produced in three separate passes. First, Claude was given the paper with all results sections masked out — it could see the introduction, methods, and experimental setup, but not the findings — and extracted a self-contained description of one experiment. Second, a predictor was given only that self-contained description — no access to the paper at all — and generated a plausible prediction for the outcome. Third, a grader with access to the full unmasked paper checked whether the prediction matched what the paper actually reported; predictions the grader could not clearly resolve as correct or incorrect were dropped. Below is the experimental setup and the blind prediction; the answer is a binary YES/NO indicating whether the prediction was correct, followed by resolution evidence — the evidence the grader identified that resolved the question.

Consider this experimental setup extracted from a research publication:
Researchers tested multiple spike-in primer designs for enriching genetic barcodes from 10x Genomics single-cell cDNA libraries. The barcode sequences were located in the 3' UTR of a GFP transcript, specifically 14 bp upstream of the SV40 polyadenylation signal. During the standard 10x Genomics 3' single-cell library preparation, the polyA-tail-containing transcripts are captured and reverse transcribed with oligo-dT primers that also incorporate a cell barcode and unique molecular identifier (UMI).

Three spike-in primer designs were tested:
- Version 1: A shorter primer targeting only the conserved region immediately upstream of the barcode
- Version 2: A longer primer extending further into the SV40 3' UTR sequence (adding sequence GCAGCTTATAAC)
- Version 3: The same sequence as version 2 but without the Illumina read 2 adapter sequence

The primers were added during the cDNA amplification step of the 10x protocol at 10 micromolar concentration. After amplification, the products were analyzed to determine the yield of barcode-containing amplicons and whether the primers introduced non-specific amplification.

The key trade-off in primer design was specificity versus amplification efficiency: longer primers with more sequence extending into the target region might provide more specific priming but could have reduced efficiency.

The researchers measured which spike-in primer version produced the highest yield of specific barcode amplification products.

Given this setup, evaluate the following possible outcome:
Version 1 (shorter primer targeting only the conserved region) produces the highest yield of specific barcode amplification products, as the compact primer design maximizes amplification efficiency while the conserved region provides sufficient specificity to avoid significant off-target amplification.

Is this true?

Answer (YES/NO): NO